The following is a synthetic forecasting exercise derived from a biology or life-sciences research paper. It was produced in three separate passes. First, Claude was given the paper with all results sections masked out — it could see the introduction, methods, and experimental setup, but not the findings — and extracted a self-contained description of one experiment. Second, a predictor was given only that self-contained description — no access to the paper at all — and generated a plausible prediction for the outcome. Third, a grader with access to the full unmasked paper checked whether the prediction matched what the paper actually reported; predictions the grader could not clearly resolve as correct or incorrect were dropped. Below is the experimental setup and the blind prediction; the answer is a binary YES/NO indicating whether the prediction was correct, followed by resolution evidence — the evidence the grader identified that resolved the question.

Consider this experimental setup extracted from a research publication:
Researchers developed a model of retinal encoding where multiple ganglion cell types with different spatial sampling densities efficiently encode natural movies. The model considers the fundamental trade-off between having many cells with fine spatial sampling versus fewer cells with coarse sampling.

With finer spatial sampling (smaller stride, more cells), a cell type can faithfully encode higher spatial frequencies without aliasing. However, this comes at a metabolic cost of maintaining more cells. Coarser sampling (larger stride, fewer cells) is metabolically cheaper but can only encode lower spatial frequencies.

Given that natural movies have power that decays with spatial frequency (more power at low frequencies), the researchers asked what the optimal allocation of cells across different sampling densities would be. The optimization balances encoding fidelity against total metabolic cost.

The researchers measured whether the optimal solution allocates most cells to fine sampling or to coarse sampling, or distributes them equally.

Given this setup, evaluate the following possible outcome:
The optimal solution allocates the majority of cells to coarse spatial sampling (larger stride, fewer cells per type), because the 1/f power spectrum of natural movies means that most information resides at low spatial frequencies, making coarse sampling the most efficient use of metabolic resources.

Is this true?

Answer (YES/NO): NO